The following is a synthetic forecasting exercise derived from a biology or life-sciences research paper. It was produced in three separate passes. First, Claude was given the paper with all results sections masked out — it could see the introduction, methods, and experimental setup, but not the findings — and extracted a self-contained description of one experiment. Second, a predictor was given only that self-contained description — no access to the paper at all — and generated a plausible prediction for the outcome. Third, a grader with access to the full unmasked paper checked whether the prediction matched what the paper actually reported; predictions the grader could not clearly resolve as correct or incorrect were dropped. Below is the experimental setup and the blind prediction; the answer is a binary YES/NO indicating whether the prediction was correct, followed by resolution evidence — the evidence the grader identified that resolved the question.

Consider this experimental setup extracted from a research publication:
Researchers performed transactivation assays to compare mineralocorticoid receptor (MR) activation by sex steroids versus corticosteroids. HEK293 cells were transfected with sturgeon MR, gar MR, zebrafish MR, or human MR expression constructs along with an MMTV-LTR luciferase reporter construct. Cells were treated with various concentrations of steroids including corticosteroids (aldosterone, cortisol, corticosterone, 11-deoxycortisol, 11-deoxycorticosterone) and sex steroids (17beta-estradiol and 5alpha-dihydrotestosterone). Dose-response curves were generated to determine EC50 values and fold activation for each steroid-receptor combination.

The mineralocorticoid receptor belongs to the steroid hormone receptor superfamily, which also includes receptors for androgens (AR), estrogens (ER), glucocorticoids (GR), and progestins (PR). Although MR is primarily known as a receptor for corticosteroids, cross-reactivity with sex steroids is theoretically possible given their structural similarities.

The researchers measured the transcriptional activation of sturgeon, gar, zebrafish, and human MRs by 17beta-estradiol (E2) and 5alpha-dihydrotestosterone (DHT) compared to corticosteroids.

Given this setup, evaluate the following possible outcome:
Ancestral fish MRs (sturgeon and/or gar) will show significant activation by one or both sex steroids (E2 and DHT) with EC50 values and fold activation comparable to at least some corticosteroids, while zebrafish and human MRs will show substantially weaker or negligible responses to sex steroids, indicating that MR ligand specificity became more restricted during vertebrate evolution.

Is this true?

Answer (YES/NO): NO